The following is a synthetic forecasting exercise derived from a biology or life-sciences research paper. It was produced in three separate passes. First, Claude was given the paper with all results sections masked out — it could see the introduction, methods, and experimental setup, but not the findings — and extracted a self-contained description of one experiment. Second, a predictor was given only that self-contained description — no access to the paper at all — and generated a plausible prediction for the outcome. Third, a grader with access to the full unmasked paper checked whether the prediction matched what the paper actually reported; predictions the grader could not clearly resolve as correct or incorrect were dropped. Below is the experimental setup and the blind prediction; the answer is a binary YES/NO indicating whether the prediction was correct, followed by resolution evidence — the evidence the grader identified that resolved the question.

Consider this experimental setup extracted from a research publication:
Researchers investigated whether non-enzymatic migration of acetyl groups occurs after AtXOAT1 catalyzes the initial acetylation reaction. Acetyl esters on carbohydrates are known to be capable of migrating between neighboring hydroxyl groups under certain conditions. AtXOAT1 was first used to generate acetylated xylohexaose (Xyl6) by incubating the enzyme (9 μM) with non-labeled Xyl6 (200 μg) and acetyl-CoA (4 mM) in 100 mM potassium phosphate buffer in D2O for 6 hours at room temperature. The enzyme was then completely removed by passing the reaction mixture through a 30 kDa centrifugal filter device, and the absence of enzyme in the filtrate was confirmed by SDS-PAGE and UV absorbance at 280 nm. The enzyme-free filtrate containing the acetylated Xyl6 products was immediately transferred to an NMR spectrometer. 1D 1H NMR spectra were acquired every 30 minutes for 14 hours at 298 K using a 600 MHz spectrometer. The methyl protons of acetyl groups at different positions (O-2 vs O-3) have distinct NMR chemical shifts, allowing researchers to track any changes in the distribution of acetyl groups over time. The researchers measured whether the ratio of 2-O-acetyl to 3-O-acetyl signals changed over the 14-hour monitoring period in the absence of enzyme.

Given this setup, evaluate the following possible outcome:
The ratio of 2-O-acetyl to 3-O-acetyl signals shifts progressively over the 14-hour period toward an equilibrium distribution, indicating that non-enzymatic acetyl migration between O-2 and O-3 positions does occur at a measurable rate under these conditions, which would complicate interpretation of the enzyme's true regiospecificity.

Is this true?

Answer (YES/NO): YES